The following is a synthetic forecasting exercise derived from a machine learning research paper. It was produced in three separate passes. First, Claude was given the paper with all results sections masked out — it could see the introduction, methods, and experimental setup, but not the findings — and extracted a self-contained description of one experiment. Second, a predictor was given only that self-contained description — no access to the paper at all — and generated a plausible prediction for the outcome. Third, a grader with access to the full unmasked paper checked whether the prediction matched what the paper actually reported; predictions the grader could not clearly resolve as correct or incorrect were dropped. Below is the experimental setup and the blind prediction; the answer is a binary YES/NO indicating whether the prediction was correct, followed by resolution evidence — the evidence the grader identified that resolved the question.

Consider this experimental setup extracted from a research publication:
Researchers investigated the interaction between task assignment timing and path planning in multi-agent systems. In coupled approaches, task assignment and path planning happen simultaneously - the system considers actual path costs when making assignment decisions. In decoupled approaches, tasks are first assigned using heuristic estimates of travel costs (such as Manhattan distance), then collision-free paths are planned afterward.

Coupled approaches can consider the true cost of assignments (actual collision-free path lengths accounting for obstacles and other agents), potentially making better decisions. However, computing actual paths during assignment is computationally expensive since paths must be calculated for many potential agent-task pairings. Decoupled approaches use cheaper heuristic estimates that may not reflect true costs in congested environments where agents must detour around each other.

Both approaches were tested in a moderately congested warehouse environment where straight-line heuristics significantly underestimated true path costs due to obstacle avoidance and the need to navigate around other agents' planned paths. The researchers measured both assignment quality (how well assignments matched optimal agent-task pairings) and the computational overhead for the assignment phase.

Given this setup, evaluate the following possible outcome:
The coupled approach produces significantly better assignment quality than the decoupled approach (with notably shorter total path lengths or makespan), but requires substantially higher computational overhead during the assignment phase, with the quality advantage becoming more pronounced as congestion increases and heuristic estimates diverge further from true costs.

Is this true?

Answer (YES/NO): NO